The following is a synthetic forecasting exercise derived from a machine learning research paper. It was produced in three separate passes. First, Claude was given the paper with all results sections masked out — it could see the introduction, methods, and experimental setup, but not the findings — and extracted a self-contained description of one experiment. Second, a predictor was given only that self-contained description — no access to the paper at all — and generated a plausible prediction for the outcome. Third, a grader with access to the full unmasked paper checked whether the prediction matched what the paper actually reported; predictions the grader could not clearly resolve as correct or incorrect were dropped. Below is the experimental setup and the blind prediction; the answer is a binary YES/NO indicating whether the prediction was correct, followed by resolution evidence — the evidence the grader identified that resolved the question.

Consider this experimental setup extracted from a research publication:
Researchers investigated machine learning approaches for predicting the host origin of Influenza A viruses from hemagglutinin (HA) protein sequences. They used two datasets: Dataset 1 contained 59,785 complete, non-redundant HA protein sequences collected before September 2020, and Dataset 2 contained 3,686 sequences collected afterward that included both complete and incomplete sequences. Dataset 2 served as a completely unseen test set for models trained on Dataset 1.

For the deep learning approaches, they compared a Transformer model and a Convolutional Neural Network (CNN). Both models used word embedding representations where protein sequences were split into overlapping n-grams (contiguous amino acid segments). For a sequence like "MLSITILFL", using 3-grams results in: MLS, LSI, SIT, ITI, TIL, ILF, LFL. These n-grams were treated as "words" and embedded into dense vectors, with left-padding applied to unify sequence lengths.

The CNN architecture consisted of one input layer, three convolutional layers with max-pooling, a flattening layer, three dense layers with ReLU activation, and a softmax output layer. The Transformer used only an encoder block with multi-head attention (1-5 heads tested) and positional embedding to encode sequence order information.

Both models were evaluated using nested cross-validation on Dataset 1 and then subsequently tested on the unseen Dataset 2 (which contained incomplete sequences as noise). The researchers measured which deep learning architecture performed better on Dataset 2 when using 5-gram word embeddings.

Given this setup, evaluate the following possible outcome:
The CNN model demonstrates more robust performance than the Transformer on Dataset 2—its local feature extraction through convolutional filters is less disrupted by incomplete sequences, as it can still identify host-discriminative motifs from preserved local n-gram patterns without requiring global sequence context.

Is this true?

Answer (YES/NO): NO